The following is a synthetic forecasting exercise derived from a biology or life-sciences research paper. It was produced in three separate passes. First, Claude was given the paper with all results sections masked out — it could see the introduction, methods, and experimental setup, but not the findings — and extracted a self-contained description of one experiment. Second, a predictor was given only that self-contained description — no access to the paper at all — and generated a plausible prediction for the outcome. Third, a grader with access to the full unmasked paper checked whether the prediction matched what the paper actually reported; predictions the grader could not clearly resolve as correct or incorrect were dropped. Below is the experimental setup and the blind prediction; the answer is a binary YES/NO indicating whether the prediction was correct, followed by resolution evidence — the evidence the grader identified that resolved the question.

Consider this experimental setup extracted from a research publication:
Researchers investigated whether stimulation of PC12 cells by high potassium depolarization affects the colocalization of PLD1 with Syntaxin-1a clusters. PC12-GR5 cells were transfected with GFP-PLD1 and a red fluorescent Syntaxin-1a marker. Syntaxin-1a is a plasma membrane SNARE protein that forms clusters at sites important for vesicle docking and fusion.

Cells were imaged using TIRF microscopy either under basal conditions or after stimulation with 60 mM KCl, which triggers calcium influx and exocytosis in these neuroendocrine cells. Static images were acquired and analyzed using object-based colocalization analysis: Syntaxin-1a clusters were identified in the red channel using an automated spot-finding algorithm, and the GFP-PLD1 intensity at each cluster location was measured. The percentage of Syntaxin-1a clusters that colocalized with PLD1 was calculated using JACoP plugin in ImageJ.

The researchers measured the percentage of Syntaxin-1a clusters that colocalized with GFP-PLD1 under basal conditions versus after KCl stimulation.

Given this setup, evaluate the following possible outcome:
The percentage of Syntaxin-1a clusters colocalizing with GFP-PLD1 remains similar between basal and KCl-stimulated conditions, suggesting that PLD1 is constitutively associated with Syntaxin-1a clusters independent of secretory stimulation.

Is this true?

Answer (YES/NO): YES